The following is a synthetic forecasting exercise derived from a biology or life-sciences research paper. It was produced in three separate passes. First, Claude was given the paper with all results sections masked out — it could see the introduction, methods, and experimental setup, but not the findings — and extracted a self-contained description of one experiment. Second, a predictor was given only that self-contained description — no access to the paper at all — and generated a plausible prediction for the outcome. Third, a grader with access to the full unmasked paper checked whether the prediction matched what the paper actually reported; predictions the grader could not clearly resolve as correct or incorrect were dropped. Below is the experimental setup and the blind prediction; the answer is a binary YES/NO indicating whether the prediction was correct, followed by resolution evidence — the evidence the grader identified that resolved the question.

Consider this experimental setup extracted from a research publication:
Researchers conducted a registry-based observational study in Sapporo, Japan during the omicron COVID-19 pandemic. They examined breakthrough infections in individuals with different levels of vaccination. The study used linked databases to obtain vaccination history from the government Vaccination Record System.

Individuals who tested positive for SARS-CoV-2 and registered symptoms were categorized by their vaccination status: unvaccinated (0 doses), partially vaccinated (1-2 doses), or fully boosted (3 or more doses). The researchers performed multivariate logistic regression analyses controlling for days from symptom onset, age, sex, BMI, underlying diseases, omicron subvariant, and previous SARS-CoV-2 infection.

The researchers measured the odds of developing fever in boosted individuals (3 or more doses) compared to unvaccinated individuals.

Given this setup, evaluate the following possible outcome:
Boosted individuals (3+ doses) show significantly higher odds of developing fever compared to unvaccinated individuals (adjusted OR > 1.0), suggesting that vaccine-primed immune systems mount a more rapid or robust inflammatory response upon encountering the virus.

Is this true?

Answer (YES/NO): NO